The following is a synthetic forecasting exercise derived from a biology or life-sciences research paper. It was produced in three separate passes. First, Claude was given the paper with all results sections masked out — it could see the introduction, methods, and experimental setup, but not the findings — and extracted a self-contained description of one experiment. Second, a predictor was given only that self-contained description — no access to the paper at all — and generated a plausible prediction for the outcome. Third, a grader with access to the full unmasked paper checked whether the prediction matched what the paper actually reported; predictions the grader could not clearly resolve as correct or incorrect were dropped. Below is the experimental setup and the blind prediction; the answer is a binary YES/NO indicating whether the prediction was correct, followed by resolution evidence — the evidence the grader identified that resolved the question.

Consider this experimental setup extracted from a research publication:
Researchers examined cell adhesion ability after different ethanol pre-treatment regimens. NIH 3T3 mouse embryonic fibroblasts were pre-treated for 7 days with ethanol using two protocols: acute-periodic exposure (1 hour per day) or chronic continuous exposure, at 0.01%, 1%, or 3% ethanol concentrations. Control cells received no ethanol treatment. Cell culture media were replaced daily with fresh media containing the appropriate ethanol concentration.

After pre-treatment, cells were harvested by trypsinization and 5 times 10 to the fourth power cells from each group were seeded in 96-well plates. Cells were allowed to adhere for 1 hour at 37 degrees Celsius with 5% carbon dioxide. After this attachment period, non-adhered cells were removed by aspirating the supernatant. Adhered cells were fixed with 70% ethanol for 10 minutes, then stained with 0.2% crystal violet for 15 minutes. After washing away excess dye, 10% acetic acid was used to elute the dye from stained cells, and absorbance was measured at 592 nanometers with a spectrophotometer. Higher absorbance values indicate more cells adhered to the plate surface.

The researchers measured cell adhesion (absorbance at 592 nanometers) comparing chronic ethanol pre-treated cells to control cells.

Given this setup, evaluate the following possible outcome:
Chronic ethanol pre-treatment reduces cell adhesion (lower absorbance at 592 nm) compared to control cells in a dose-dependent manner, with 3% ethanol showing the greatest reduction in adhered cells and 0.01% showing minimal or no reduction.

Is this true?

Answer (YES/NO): NO